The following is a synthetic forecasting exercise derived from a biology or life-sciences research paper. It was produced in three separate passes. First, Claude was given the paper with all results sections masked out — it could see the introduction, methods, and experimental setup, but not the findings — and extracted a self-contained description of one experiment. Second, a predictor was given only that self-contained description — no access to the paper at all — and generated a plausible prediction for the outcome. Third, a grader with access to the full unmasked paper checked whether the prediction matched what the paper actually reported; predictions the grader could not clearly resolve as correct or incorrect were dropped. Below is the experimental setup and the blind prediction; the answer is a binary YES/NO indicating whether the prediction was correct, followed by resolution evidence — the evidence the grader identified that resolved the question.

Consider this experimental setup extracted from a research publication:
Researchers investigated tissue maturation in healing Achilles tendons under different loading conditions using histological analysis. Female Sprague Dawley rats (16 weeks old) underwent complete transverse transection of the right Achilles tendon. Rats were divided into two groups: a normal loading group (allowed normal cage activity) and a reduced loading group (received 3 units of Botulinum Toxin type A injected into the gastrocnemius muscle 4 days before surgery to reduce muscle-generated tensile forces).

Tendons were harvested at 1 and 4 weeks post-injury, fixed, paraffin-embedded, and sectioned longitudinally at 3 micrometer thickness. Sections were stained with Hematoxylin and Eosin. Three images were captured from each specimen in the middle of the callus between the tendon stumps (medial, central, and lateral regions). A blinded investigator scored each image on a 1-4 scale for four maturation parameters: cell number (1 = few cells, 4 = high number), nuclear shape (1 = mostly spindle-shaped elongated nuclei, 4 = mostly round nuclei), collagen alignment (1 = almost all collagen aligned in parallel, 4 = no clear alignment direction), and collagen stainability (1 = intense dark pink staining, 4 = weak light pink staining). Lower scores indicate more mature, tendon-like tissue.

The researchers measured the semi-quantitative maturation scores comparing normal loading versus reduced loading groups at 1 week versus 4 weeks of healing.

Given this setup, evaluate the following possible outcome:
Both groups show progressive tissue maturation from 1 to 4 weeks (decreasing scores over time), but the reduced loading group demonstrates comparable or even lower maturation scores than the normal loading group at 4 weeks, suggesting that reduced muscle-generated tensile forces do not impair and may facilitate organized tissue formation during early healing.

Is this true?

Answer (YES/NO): NO